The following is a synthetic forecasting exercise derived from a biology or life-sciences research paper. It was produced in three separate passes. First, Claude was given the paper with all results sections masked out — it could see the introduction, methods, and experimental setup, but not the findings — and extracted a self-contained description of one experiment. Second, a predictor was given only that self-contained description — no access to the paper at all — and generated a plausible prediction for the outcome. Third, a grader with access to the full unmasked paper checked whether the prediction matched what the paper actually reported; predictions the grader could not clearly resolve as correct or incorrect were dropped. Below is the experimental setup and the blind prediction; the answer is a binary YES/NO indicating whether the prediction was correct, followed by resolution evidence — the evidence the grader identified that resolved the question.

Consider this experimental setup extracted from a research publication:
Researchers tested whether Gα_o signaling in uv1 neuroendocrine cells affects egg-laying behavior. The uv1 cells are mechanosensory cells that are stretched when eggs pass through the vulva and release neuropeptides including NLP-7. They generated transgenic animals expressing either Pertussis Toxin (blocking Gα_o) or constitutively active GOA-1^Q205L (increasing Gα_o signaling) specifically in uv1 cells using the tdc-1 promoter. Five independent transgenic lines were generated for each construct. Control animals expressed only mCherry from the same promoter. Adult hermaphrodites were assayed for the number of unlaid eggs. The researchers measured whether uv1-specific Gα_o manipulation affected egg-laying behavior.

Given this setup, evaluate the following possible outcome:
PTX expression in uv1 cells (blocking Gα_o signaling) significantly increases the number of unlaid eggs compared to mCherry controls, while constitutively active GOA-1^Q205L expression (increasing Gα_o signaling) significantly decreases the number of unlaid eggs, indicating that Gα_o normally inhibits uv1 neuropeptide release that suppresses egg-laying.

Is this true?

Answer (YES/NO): NO